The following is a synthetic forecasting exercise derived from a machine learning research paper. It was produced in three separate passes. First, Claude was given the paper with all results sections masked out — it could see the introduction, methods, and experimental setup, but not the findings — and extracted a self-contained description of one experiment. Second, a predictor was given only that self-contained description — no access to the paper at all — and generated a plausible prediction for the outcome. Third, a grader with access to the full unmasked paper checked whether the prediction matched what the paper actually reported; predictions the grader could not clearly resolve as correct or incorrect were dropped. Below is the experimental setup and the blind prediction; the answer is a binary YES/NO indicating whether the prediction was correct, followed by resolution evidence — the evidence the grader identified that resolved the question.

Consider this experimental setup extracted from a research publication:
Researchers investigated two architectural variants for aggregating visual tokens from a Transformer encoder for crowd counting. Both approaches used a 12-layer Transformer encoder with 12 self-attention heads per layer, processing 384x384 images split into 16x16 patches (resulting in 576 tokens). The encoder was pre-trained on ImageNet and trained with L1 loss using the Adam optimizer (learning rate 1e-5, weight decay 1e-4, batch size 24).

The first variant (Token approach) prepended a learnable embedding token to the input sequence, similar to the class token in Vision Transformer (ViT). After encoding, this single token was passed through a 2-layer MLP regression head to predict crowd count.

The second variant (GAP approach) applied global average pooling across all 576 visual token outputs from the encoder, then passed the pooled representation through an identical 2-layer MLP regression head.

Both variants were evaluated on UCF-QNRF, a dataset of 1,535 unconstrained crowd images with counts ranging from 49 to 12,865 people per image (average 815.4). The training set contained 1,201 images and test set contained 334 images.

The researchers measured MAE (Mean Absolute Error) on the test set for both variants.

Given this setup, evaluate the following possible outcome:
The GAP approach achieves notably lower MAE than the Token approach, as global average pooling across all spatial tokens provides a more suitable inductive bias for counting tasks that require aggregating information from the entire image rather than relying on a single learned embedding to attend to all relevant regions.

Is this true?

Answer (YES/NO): YES